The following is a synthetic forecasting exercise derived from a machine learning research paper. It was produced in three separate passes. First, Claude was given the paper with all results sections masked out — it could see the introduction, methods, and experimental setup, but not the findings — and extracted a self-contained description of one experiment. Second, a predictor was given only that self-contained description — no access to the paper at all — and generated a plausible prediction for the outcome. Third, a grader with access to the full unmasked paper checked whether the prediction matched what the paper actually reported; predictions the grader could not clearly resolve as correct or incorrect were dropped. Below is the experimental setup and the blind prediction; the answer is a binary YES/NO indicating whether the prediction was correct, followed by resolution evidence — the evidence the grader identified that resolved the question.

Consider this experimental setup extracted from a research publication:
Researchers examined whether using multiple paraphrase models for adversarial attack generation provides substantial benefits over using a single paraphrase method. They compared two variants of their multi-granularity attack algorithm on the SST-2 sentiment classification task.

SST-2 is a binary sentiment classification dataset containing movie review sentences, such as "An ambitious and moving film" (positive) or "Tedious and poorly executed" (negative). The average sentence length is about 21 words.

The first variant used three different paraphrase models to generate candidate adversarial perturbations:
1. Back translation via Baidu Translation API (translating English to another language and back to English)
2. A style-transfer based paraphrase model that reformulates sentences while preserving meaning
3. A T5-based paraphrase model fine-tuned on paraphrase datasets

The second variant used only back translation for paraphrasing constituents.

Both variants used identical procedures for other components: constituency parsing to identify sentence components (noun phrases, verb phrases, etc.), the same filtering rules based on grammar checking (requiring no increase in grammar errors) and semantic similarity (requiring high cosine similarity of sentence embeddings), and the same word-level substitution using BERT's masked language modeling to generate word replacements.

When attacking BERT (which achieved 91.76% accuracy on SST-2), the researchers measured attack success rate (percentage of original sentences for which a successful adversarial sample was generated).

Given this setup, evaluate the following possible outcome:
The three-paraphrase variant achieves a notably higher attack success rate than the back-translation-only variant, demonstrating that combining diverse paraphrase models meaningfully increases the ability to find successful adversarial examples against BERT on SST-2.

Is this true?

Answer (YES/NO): NO